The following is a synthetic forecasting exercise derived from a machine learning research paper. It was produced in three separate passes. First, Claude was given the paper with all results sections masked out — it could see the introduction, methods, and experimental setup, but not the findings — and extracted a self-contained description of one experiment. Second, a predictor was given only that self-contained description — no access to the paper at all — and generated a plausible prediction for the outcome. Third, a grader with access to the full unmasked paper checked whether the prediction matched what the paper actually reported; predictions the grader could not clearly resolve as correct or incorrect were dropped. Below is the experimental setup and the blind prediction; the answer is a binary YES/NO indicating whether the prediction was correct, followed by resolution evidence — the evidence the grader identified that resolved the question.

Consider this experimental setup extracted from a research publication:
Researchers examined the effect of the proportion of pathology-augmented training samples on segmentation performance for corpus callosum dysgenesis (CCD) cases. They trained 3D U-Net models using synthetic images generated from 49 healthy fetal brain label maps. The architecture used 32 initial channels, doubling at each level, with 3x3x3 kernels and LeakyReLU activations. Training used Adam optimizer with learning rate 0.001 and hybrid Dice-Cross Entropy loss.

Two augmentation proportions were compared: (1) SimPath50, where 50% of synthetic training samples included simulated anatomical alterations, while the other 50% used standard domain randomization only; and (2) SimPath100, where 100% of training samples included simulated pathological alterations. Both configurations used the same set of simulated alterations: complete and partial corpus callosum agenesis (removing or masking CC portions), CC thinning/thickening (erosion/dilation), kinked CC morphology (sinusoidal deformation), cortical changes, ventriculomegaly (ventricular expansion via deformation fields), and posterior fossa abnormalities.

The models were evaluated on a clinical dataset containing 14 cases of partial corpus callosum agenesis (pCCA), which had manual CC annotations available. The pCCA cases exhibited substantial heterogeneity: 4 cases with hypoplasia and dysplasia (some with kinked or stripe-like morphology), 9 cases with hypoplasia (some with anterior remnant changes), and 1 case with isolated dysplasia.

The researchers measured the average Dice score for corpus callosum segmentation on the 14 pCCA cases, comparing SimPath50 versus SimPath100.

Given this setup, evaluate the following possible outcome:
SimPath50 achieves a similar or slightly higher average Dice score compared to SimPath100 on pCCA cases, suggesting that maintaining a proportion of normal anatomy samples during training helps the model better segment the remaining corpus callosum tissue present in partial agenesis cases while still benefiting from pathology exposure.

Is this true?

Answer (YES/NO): NO